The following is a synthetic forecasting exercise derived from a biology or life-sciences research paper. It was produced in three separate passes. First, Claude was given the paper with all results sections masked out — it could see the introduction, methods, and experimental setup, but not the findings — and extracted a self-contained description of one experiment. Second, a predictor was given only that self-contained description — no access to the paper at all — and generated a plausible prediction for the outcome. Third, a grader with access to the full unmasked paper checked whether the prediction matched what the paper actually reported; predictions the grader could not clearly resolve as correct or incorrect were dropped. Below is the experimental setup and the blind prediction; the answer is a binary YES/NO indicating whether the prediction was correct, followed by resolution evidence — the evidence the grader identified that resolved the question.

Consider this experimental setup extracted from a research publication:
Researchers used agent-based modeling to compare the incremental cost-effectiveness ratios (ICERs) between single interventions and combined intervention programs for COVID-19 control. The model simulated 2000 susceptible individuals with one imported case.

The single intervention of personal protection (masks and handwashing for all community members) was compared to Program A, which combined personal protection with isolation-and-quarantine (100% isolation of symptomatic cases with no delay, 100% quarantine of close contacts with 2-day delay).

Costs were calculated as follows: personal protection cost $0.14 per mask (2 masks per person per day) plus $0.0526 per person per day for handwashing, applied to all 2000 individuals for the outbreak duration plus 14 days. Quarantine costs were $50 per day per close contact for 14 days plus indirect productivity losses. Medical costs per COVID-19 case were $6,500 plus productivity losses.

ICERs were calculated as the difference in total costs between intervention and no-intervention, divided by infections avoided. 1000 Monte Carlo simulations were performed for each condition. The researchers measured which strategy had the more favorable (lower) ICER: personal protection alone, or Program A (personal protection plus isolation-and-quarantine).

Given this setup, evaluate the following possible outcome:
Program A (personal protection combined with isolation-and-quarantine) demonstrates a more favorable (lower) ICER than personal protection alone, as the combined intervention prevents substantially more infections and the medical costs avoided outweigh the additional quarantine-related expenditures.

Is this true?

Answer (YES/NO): YES